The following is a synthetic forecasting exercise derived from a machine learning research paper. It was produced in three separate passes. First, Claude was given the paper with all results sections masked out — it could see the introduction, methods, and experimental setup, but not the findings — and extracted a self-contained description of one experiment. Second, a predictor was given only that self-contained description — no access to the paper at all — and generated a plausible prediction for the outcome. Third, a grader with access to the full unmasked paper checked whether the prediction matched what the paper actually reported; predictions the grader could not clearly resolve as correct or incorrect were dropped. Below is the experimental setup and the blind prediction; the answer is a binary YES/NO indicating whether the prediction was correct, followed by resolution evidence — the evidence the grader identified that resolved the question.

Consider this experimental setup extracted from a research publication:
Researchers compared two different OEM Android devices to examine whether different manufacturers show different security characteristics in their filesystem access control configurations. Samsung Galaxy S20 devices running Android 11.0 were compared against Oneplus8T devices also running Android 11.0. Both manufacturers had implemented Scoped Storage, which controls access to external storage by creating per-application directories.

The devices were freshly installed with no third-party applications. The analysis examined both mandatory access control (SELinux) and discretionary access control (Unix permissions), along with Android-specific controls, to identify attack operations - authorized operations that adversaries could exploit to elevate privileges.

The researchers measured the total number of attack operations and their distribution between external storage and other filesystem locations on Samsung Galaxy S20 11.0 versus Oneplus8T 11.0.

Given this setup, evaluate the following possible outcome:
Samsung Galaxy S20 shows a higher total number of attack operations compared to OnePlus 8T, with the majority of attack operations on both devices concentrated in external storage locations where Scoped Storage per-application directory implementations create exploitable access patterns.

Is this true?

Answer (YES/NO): NO